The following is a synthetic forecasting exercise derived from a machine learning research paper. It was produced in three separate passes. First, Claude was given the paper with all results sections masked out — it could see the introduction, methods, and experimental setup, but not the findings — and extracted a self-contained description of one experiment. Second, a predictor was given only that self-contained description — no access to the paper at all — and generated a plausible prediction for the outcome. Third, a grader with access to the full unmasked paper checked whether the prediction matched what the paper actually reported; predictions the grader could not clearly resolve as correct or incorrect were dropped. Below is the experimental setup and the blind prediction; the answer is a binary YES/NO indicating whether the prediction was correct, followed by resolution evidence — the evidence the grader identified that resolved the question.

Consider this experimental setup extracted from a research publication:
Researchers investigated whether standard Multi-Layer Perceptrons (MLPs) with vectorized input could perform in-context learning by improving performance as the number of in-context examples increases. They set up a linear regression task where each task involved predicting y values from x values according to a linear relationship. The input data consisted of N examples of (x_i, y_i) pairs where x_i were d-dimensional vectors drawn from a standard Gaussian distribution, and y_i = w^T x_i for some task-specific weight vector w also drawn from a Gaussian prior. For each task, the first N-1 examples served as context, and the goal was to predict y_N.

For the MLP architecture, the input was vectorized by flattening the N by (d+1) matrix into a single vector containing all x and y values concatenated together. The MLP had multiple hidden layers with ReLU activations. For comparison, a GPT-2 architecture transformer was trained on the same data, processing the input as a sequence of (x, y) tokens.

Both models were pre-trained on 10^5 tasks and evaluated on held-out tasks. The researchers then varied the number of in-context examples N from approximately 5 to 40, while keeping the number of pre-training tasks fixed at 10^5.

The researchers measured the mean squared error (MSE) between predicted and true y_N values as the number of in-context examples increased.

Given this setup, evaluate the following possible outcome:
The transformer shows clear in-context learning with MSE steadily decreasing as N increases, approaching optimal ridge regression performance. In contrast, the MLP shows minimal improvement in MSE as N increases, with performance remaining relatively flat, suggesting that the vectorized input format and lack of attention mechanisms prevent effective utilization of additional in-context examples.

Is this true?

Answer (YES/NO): YES